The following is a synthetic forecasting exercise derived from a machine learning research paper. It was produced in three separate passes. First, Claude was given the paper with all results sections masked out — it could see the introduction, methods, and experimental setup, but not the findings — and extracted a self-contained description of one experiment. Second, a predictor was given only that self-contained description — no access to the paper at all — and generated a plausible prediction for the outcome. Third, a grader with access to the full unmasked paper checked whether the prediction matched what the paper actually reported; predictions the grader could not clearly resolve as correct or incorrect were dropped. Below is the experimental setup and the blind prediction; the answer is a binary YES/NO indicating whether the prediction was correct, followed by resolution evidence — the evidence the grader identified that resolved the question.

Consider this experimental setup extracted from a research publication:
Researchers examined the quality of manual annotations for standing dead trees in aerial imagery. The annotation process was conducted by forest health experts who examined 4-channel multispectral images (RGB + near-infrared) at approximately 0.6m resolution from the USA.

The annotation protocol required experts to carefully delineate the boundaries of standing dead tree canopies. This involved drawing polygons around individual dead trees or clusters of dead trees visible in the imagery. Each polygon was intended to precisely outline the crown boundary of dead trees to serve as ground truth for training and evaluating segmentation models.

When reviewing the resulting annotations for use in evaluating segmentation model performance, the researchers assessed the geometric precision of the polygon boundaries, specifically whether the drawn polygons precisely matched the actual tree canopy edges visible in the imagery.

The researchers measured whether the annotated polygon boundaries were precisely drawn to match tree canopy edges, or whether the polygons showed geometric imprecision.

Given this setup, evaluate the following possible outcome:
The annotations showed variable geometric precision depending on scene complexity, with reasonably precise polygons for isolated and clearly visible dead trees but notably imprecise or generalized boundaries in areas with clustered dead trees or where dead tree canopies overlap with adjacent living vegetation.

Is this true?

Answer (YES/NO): NO